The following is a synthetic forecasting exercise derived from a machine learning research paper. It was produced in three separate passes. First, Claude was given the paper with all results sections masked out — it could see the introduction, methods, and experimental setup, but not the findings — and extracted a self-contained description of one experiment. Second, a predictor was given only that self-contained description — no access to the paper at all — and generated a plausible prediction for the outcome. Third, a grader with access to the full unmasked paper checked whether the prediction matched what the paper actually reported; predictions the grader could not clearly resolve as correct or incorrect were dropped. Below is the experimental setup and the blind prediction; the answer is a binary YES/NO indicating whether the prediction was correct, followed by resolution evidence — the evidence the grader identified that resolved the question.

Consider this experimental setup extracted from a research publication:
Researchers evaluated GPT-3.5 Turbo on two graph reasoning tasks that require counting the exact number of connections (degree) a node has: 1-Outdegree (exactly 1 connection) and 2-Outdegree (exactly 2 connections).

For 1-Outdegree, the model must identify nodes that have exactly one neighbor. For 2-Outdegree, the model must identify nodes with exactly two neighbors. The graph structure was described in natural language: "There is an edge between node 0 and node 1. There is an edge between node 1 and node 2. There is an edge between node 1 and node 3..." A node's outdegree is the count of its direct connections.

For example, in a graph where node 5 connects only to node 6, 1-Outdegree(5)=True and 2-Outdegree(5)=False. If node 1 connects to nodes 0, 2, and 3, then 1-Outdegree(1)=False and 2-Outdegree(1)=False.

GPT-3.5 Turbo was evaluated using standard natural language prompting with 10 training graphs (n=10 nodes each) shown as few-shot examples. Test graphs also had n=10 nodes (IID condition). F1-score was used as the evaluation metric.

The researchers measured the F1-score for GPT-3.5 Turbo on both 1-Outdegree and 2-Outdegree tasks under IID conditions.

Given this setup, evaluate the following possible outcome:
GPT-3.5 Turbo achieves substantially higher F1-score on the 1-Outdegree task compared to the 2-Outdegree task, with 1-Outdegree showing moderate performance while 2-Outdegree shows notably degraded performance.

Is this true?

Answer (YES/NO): NO